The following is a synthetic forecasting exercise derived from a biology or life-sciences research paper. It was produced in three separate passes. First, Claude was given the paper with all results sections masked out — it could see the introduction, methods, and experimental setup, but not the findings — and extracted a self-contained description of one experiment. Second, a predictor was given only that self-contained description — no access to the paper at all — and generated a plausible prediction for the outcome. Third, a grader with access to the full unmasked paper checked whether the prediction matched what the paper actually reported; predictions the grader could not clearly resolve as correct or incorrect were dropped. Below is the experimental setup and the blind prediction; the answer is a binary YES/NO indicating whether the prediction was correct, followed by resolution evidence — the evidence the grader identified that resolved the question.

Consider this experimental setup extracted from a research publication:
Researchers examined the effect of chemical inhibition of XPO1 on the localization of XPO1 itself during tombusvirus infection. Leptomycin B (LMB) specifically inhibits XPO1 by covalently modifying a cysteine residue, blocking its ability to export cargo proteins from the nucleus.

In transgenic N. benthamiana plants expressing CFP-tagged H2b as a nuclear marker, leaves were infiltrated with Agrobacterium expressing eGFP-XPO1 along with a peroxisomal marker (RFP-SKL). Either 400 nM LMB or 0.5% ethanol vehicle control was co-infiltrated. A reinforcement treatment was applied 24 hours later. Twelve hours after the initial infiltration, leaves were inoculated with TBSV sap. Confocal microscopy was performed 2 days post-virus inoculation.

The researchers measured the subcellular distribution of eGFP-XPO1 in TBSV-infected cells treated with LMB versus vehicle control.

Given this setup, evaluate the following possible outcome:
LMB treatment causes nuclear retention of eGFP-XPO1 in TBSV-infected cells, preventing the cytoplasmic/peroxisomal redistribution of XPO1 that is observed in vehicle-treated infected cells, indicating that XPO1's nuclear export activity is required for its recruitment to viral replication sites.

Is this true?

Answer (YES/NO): YES